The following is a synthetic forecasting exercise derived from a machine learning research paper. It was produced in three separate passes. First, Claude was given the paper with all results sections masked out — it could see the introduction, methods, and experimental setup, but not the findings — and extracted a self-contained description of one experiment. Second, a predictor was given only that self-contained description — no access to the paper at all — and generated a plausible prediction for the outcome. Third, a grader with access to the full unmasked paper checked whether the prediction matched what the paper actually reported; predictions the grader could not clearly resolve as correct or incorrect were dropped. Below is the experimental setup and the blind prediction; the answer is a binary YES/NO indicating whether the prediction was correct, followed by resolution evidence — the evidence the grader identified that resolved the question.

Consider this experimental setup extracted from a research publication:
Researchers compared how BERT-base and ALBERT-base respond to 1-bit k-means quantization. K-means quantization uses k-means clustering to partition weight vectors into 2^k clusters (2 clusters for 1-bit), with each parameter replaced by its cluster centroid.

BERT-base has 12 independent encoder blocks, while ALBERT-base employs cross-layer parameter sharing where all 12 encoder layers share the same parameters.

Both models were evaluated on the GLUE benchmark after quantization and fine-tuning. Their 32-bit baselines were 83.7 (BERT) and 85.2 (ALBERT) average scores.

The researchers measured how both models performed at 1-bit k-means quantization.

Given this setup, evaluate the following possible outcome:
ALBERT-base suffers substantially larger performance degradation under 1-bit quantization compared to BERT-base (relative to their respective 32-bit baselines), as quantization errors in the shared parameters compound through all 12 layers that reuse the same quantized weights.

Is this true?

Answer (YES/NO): YES